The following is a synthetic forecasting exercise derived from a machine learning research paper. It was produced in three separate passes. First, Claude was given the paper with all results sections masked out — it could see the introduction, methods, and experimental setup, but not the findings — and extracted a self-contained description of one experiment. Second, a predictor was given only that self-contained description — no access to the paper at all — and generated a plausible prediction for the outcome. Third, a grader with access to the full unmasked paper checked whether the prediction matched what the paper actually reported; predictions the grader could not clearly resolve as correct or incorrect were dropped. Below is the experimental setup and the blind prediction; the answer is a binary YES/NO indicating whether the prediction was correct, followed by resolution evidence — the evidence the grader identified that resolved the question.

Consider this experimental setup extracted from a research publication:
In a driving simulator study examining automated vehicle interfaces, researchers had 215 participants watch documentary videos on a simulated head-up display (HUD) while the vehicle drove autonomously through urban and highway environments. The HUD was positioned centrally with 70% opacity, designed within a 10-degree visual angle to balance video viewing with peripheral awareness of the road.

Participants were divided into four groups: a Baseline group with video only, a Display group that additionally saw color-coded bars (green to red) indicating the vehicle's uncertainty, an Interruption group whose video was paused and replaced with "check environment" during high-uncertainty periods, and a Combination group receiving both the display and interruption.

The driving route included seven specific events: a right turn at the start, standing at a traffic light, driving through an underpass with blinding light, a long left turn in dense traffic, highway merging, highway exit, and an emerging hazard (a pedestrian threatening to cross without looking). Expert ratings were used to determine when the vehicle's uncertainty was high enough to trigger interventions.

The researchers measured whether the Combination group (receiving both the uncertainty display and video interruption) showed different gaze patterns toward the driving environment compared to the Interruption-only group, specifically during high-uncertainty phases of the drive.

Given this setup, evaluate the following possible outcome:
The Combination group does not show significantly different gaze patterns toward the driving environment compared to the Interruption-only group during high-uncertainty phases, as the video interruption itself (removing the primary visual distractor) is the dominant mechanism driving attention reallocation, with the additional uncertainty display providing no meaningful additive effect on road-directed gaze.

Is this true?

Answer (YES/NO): NO